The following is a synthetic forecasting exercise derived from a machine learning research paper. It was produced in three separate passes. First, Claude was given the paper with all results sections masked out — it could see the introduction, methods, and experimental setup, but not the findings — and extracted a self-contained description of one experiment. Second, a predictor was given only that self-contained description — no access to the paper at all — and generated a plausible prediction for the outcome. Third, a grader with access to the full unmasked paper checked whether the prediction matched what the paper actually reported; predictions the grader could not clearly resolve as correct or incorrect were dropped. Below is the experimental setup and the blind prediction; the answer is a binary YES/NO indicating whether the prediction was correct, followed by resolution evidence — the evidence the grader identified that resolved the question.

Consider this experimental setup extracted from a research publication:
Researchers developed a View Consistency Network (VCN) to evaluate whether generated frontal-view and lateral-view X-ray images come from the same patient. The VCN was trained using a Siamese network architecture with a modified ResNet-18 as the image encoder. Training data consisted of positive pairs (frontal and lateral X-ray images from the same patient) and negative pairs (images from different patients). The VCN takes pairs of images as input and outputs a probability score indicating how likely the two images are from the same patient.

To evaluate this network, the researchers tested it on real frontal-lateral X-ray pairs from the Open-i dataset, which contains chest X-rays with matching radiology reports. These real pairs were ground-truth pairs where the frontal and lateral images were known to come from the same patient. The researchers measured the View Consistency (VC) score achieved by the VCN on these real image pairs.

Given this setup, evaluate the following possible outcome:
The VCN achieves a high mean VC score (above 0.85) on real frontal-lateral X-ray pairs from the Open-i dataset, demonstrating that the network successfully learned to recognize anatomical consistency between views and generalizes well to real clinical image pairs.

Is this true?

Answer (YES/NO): NO